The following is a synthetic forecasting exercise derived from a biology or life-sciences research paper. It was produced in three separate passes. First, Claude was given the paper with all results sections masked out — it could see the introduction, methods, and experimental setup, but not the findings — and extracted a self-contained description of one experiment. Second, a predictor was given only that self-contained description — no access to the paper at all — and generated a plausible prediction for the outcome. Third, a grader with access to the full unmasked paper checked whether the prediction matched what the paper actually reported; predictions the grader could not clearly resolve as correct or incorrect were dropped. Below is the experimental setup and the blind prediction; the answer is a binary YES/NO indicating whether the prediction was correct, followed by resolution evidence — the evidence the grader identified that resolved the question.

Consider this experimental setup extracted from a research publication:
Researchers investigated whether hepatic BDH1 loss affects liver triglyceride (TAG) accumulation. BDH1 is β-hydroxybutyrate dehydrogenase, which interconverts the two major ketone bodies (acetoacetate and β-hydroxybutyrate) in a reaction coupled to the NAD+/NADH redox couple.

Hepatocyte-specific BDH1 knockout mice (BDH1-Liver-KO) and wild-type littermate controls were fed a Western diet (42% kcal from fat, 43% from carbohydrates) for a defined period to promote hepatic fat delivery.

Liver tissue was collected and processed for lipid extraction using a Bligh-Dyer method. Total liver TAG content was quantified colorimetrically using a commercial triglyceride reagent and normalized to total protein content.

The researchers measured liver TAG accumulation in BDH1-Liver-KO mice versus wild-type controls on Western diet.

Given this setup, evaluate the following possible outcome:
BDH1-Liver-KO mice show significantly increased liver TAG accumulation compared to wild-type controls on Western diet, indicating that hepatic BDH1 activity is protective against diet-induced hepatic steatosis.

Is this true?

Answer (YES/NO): NO